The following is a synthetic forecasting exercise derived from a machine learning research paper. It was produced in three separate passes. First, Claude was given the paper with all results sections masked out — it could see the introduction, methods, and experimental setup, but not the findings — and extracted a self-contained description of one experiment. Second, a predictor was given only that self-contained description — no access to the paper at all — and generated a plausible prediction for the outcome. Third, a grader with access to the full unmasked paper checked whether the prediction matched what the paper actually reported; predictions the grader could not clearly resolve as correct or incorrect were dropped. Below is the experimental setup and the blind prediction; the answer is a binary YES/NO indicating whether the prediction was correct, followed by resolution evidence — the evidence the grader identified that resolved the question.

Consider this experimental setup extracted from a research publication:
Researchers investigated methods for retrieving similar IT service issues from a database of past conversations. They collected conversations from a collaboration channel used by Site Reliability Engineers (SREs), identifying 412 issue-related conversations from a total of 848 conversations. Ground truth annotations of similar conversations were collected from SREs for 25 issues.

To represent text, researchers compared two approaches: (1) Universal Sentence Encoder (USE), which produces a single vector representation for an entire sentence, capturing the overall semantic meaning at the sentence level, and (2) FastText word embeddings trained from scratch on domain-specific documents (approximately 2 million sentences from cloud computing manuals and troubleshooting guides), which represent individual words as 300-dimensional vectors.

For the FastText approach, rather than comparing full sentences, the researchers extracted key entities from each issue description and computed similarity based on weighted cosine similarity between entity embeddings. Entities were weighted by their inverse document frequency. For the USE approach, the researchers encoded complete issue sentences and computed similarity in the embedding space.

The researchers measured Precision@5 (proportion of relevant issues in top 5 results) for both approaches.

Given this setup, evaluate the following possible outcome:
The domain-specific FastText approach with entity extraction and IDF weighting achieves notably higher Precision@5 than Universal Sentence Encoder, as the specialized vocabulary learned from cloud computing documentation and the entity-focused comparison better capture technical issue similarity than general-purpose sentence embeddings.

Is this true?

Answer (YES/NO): YES